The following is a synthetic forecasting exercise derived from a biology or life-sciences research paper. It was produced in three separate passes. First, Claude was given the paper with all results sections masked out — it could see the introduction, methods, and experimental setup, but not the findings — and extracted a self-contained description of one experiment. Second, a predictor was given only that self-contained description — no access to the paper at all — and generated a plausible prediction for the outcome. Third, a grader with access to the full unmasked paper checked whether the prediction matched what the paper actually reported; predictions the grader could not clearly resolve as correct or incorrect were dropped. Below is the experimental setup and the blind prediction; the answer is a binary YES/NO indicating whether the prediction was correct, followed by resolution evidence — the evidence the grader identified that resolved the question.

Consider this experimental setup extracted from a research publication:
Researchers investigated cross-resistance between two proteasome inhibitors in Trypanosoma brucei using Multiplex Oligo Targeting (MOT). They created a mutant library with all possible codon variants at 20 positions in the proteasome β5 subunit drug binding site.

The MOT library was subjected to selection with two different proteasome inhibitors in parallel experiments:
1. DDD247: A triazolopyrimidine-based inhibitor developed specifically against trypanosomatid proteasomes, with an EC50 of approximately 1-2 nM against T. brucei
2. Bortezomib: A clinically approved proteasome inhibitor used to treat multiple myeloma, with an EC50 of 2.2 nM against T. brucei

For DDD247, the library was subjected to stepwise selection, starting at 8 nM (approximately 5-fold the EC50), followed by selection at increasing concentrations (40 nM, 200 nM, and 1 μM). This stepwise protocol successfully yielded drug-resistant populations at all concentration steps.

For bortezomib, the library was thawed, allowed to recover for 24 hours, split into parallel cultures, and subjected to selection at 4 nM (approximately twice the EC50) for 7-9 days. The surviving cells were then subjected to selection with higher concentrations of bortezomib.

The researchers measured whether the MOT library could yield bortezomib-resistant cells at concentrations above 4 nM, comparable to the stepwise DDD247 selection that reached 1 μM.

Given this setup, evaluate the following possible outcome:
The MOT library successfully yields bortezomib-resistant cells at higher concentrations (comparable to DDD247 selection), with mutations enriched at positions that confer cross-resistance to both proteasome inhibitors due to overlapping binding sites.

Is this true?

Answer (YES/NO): NO